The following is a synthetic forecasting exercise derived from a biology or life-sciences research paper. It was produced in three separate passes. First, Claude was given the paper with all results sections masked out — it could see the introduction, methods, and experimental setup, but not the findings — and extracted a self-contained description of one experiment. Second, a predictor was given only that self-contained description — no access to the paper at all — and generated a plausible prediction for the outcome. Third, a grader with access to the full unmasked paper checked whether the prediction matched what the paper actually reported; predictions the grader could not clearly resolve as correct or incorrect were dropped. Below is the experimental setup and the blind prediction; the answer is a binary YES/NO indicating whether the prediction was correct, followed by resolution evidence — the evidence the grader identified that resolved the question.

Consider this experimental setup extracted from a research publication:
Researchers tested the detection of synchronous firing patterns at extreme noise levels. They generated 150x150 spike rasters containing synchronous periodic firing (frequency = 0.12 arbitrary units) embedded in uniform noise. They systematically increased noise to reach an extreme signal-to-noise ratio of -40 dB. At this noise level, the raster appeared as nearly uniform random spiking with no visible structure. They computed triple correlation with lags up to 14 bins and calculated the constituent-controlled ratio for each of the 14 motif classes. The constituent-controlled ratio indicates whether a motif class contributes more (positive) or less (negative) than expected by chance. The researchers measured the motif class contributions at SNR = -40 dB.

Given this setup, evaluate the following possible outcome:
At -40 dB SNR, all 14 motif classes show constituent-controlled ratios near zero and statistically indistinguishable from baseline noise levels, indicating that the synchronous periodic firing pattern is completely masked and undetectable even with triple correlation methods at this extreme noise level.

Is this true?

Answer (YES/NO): YES